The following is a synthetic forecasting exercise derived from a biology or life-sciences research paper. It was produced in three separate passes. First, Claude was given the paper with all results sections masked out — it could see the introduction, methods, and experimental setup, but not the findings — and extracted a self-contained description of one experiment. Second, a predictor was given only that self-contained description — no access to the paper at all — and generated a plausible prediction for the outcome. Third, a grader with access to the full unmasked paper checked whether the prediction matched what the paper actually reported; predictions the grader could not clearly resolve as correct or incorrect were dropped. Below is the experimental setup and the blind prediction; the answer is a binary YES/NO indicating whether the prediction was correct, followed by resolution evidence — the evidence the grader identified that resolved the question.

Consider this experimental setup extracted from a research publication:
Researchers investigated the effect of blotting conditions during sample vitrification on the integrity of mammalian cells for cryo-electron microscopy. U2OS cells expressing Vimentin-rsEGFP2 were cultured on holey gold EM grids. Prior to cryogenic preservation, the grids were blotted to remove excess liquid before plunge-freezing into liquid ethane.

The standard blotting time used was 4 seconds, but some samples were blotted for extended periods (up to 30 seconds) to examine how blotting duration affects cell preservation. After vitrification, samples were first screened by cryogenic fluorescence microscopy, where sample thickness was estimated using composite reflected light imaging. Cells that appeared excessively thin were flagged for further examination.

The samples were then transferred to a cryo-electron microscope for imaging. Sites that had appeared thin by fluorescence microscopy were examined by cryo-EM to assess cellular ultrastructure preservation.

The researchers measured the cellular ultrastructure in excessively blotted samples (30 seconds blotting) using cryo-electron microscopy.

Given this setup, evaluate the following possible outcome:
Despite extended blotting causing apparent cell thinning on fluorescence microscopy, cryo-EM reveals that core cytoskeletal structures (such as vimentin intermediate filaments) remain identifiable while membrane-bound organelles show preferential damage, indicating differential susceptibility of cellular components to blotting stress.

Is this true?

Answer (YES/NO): NO